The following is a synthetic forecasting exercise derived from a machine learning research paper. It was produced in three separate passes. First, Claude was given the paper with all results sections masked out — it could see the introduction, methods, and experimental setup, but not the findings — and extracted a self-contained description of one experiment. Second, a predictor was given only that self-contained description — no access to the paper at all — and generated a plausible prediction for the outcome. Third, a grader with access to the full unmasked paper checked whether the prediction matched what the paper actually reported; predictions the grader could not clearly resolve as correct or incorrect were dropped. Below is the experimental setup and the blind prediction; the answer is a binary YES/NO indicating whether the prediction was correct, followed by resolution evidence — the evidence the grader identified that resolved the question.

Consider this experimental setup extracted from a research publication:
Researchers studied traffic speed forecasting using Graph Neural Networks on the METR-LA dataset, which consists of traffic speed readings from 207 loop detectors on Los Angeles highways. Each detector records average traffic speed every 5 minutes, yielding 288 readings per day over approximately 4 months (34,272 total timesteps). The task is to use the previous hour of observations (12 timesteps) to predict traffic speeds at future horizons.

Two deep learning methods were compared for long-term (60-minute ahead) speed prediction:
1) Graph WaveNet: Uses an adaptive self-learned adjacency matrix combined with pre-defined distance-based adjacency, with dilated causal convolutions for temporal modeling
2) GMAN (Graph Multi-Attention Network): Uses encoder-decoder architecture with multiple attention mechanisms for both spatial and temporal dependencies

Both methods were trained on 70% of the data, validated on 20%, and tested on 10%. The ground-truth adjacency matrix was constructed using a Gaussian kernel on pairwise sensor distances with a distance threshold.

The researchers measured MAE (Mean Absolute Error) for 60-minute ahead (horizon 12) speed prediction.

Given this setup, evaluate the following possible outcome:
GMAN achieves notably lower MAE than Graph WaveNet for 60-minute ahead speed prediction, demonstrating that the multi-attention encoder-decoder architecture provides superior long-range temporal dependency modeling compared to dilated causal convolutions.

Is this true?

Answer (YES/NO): NO